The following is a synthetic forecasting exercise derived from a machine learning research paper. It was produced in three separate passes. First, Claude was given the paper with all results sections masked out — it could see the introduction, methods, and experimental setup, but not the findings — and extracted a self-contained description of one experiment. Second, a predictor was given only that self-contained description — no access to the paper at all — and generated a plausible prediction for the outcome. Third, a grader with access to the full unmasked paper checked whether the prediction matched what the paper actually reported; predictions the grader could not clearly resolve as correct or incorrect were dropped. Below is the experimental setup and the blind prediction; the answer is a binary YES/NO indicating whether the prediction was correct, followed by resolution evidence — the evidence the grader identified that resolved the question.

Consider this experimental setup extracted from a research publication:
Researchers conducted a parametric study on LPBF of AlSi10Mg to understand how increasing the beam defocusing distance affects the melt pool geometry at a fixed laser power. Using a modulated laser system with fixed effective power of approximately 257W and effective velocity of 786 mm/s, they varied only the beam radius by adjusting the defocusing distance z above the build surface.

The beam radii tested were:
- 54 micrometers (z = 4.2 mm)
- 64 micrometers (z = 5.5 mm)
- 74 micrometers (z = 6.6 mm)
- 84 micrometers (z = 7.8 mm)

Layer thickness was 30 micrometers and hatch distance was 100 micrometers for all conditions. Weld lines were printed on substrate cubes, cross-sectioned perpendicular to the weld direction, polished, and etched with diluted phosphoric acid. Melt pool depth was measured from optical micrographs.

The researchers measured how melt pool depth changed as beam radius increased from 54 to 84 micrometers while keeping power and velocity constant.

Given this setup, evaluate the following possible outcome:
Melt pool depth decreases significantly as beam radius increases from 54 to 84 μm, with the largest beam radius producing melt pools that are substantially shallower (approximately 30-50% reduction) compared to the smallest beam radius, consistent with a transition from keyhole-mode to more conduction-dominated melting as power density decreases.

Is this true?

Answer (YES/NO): NO